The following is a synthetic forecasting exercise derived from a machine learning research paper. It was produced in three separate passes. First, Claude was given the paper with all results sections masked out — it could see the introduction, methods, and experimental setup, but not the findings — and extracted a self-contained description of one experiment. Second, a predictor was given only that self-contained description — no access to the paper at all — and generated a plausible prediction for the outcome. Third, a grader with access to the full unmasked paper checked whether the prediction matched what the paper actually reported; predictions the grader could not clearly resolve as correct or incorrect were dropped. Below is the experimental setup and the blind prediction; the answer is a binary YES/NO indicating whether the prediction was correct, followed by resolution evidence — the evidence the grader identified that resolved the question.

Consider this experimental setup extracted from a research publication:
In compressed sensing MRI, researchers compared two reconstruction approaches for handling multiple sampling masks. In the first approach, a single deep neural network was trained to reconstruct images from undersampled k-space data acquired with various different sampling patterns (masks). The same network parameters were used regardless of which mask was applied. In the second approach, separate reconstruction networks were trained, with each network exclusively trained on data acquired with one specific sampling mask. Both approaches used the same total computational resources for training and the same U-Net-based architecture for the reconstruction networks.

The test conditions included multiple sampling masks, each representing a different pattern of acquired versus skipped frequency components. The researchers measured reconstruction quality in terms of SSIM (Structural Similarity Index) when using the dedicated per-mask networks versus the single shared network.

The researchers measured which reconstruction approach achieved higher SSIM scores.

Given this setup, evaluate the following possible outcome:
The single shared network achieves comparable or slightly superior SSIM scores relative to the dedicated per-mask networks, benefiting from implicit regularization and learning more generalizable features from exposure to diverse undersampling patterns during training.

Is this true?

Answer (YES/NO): NO